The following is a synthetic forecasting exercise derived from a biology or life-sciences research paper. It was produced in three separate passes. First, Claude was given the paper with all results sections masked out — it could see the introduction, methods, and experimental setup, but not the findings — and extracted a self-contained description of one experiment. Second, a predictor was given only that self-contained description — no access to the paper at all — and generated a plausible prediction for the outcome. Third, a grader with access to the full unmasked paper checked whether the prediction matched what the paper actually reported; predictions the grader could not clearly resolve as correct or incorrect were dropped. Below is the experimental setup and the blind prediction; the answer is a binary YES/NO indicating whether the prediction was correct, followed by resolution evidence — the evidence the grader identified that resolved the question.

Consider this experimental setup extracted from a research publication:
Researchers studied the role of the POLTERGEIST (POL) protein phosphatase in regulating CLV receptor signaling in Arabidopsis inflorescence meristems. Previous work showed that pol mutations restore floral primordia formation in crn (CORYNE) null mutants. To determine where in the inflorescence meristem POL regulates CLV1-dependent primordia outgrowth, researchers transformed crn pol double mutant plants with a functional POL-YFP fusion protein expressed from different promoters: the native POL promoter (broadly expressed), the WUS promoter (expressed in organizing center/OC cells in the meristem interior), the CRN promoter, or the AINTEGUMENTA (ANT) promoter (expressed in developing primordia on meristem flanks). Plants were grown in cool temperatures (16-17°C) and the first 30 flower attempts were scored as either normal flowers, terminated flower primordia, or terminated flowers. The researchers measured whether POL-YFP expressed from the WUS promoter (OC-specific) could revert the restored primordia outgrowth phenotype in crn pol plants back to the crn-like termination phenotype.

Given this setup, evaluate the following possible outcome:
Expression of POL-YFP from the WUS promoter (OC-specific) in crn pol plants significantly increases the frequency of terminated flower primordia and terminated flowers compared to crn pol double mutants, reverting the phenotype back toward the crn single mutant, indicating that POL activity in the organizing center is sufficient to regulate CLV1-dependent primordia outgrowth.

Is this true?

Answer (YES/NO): YES